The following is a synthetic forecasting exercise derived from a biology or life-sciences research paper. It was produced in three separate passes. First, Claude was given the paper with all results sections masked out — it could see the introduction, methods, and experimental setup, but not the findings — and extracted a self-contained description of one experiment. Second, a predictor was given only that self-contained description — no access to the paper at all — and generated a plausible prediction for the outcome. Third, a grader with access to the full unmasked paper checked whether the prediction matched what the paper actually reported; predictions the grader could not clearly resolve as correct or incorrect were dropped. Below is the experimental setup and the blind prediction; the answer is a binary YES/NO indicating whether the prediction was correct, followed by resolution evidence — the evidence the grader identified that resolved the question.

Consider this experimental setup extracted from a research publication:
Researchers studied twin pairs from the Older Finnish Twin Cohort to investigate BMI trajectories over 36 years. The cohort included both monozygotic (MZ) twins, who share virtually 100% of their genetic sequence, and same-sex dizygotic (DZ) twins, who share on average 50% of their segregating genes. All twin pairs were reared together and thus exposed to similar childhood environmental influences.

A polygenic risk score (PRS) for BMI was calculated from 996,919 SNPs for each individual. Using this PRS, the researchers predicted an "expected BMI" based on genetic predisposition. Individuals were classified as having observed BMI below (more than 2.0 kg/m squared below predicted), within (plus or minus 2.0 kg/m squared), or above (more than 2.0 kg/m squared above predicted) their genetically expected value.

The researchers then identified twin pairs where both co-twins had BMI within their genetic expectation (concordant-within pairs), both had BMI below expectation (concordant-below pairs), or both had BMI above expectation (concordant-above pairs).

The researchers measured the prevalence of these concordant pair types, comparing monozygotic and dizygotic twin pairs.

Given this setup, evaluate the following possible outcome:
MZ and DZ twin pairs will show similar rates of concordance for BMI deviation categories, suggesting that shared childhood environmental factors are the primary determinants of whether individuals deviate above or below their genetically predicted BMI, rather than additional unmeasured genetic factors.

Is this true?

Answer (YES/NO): YES